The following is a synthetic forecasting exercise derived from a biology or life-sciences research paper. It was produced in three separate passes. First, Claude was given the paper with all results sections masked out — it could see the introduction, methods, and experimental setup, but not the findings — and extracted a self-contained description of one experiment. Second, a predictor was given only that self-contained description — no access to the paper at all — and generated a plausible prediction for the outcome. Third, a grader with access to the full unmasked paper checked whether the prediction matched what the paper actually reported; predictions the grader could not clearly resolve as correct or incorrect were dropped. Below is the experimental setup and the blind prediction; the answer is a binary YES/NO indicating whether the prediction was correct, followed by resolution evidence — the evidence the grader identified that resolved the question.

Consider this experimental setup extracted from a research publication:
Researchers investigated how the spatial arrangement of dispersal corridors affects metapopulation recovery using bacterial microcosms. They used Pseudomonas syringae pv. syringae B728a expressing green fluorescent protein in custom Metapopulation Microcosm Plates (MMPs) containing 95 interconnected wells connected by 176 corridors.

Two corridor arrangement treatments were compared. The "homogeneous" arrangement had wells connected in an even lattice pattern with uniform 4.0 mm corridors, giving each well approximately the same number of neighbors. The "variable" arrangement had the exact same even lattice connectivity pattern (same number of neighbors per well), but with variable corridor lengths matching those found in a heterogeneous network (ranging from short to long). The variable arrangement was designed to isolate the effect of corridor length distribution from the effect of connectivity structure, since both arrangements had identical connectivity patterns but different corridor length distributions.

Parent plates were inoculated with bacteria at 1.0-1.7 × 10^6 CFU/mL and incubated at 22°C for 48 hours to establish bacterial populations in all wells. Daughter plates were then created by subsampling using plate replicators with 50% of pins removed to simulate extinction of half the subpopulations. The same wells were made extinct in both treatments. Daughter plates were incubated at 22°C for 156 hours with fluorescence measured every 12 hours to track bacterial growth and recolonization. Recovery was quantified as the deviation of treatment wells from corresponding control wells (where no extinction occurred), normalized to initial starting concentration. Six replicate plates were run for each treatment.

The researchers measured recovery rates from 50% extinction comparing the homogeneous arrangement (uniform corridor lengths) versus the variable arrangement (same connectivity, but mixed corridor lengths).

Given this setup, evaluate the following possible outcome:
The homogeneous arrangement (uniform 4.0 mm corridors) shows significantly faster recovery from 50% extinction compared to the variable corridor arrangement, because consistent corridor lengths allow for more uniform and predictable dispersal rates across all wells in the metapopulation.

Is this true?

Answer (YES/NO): NO